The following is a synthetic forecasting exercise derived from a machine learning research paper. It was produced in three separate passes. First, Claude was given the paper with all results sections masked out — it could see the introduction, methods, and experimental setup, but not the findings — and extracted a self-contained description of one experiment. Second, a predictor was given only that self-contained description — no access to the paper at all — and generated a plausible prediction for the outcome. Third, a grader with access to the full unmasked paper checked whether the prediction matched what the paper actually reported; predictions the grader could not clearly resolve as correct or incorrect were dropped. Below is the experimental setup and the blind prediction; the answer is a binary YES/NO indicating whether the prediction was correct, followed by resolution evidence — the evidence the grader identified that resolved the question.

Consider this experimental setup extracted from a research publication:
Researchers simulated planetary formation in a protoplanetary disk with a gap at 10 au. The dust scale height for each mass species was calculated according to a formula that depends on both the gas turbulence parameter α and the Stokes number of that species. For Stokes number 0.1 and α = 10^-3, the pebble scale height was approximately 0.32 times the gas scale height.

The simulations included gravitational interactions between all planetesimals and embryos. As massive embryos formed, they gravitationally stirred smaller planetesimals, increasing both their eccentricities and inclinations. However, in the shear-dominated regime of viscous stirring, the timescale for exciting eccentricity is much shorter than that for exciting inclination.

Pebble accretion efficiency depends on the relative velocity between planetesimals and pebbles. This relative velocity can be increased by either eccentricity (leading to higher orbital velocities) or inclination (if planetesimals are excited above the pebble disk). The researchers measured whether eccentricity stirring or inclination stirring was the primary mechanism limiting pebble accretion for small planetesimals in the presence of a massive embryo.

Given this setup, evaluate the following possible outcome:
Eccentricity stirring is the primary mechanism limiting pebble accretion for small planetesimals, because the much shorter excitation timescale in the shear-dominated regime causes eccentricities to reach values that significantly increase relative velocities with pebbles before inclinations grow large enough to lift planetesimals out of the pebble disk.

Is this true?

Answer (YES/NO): YES